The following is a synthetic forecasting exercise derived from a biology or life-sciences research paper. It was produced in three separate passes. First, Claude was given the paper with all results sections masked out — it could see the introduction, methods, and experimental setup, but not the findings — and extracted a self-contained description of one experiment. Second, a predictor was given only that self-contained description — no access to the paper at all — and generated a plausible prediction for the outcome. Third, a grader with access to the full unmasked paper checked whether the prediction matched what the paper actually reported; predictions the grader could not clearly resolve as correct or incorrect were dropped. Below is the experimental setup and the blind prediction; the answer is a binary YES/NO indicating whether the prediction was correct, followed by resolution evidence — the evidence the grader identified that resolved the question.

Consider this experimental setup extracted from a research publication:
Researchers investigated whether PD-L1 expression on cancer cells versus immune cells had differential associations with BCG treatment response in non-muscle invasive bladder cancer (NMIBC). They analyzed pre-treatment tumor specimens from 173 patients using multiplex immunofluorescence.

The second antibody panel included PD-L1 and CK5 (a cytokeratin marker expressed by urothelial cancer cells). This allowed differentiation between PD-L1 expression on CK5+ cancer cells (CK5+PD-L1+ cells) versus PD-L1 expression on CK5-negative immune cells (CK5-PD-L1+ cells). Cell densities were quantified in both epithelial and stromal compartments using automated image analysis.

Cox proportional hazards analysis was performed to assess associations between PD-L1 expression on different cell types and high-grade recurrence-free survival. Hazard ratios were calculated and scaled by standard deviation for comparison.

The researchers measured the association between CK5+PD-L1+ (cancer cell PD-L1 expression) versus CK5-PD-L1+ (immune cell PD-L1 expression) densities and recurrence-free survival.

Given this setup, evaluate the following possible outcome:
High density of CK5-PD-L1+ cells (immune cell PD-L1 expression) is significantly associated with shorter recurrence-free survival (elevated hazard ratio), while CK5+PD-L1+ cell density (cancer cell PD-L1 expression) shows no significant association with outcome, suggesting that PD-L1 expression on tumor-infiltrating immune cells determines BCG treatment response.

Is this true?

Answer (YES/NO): NO